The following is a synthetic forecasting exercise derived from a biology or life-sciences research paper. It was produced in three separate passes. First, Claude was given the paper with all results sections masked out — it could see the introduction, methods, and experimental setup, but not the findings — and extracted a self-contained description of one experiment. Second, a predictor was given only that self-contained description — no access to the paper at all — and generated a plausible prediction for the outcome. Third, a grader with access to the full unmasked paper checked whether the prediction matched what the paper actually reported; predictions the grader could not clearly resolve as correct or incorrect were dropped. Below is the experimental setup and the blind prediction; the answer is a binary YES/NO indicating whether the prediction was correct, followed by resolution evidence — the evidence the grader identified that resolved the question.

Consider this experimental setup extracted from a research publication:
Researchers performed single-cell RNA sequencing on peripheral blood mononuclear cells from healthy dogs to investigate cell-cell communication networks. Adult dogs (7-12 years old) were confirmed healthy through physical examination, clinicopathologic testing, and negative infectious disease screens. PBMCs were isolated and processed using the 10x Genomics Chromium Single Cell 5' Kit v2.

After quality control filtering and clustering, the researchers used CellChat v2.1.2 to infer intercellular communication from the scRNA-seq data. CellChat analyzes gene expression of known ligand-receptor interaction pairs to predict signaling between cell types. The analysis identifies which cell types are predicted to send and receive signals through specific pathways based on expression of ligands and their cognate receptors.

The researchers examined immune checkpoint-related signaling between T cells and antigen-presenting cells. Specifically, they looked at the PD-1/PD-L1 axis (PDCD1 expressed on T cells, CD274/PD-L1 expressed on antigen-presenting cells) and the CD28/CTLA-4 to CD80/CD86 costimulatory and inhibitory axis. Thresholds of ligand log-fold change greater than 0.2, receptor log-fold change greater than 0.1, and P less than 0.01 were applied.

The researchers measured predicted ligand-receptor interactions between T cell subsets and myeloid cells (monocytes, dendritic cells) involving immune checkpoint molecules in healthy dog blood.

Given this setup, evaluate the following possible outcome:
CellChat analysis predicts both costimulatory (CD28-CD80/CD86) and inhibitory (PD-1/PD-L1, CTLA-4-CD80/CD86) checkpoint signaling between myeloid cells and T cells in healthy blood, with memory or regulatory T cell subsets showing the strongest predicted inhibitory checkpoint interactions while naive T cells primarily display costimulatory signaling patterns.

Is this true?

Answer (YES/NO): NO